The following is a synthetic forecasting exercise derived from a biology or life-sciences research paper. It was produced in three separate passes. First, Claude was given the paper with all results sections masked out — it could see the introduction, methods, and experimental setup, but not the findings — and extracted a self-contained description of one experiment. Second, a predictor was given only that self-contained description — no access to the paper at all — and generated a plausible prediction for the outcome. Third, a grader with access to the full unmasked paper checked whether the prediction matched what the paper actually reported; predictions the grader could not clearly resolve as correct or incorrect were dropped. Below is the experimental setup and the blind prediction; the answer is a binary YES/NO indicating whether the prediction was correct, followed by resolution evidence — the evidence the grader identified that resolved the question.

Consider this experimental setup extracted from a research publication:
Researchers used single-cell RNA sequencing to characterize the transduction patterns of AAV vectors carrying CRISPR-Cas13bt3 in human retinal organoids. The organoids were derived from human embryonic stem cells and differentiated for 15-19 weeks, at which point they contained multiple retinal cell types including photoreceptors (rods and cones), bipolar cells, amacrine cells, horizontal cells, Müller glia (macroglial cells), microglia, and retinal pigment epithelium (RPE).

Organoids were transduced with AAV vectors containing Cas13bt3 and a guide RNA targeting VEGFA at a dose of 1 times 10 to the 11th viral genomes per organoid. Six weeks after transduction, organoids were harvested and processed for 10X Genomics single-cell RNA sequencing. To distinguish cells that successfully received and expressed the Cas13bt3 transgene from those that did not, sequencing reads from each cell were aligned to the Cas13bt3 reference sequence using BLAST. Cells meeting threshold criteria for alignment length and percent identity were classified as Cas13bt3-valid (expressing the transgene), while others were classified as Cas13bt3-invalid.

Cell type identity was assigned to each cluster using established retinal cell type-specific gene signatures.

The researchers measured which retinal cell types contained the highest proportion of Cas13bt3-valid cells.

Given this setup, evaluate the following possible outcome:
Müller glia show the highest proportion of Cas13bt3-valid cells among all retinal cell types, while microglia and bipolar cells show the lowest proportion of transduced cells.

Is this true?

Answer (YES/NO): NO